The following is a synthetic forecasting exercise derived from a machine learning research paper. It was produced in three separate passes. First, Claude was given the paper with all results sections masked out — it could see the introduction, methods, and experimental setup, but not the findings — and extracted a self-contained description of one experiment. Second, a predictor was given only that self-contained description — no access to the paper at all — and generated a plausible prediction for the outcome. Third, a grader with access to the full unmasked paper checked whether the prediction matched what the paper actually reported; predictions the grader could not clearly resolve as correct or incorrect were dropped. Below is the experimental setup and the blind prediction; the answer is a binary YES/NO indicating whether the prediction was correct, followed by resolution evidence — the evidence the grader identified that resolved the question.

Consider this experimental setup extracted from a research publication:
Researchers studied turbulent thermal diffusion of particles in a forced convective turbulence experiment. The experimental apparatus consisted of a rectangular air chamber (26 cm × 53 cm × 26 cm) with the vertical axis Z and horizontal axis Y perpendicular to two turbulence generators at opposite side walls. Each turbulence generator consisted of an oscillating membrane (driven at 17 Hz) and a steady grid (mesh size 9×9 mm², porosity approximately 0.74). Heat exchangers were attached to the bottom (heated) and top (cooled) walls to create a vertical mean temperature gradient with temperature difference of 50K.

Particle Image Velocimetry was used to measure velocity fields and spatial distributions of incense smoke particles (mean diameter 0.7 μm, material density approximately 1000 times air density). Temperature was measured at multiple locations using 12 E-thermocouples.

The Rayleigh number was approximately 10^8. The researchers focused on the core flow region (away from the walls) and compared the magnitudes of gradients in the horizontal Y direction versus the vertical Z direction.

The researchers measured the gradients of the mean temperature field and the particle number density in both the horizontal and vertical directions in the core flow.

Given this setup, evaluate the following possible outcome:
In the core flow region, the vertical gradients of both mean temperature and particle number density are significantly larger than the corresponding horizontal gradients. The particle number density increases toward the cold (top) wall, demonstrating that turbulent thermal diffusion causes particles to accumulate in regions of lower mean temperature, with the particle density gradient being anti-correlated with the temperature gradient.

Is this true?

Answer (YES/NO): NO